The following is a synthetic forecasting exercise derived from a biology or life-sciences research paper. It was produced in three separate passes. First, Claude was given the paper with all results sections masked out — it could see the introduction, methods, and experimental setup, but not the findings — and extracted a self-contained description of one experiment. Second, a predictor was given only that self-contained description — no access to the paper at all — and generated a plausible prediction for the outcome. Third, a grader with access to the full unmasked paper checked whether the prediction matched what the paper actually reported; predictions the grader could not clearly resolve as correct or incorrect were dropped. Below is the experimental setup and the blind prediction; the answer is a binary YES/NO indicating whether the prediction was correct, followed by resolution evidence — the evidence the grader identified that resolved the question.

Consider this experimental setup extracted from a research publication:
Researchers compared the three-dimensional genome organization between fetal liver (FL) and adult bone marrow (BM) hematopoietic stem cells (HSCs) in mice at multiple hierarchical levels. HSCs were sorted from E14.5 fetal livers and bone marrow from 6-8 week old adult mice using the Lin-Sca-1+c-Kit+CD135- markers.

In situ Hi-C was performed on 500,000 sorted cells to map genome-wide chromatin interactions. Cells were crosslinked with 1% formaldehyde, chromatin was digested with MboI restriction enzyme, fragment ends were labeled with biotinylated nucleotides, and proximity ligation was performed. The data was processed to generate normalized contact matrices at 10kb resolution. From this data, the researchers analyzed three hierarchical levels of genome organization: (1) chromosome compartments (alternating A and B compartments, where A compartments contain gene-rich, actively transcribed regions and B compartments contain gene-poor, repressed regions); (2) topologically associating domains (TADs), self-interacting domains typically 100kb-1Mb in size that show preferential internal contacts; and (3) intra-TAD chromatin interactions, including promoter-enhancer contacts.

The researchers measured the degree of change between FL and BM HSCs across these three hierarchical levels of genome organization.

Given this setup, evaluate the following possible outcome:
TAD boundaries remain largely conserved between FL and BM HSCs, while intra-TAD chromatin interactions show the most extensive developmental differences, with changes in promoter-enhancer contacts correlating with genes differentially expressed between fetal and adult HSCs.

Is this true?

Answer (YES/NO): YES